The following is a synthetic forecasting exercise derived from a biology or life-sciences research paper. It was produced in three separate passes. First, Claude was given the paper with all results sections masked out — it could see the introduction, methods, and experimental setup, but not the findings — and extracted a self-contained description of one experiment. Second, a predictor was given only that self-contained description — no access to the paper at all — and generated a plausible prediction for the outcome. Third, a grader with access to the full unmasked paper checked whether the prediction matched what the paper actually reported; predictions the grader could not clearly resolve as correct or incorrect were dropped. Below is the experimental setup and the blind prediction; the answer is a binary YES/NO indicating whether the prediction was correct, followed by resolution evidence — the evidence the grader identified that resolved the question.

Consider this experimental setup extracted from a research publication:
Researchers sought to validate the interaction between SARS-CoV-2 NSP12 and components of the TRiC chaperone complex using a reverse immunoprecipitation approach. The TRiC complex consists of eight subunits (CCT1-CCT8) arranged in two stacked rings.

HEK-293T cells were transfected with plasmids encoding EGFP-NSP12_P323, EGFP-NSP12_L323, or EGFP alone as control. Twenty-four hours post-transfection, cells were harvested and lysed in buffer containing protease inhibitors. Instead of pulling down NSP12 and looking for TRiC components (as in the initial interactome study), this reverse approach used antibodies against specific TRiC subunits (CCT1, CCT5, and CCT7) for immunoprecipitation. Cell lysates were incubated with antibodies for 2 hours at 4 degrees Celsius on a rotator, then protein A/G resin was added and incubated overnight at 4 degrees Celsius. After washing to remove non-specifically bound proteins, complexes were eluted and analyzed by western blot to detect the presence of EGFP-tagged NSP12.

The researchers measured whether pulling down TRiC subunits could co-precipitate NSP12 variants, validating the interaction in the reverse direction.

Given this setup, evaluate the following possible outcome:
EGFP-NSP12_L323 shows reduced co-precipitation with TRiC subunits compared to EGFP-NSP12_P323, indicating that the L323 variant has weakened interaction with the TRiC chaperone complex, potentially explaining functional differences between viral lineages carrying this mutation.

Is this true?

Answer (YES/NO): NO